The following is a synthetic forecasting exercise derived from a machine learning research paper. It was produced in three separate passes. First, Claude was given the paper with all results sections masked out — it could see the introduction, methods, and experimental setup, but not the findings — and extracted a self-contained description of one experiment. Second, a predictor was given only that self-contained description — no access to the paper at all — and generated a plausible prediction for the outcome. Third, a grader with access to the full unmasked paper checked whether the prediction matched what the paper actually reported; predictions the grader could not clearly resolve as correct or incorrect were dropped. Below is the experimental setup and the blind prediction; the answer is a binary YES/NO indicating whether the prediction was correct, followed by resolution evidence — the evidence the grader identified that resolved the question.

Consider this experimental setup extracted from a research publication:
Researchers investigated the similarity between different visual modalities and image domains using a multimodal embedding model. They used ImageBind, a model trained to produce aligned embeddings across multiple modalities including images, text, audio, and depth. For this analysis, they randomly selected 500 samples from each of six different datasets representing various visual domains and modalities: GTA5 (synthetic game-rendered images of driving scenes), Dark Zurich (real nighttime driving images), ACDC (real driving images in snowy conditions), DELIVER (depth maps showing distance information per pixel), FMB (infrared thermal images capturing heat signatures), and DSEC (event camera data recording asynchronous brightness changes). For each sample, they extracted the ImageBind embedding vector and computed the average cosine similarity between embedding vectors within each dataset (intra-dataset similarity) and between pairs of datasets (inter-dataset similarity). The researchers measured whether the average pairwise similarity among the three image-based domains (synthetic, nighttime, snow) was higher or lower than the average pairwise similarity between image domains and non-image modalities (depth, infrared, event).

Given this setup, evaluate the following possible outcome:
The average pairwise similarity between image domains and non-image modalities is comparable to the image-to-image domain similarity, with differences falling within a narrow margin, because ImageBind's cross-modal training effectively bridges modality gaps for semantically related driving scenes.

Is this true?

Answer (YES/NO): NO